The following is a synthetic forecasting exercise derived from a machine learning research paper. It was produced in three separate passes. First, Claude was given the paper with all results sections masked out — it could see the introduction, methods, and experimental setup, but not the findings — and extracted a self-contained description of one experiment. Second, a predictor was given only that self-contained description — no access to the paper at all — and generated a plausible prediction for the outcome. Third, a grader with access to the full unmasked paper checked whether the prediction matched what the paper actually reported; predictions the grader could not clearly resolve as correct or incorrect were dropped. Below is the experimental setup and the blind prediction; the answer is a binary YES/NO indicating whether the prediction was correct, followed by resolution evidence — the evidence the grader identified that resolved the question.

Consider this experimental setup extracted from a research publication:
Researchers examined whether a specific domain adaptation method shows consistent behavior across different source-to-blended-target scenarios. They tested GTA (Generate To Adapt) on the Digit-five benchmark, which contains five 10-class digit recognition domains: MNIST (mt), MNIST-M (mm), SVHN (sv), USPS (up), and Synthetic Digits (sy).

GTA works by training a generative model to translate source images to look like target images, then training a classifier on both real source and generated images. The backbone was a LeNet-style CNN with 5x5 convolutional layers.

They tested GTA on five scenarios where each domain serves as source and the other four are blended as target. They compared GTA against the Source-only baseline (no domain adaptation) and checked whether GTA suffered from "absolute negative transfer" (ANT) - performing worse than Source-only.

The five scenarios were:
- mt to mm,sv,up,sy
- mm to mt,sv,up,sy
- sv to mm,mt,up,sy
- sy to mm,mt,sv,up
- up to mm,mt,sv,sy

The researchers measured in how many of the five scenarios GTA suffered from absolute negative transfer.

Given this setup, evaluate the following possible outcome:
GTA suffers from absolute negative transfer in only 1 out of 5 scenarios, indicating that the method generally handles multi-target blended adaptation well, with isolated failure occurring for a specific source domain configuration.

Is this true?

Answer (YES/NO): NO